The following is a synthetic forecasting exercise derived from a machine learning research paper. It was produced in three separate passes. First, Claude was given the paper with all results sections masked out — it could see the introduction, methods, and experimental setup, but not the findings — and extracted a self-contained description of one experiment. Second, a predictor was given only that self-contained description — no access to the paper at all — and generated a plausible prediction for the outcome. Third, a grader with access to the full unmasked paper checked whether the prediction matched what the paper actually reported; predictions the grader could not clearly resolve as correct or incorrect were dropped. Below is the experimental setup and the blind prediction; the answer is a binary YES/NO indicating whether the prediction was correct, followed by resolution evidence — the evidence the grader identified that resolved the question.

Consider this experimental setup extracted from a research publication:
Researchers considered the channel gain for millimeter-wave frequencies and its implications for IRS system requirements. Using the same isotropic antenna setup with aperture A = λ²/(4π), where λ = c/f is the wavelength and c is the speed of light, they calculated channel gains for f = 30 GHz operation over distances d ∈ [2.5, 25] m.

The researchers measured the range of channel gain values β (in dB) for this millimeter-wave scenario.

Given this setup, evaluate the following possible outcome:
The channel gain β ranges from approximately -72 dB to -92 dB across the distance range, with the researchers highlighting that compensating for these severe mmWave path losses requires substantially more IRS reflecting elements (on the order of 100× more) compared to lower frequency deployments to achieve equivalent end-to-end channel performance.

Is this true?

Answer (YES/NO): NO